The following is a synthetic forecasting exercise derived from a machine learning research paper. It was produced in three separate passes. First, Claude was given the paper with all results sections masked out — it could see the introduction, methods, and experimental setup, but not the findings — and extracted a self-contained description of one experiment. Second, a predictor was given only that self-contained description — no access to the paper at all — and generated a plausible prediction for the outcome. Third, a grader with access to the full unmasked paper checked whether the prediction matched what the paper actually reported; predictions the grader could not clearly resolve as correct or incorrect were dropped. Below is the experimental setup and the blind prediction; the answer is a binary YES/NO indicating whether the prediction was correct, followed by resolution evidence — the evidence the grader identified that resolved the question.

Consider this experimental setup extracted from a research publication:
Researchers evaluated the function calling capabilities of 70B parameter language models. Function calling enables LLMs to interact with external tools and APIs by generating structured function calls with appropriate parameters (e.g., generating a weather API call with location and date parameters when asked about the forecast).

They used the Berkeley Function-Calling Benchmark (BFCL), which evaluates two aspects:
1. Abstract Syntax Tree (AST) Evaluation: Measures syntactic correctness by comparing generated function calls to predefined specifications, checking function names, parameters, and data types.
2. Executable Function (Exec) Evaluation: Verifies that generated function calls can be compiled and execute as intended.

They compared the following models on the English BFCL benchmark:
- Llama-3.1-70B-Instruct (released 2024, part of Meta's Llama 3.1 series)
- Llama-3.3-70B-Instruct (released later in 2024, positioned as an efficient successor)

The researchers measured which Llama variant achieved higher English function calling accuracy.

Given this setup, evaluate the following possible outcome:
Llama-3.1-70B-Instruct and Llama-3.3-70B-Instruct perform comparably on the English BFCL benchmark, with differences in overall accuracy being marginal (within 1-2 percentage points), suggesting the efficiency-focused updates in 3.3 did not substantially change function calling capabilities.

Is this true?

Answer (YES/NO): NO